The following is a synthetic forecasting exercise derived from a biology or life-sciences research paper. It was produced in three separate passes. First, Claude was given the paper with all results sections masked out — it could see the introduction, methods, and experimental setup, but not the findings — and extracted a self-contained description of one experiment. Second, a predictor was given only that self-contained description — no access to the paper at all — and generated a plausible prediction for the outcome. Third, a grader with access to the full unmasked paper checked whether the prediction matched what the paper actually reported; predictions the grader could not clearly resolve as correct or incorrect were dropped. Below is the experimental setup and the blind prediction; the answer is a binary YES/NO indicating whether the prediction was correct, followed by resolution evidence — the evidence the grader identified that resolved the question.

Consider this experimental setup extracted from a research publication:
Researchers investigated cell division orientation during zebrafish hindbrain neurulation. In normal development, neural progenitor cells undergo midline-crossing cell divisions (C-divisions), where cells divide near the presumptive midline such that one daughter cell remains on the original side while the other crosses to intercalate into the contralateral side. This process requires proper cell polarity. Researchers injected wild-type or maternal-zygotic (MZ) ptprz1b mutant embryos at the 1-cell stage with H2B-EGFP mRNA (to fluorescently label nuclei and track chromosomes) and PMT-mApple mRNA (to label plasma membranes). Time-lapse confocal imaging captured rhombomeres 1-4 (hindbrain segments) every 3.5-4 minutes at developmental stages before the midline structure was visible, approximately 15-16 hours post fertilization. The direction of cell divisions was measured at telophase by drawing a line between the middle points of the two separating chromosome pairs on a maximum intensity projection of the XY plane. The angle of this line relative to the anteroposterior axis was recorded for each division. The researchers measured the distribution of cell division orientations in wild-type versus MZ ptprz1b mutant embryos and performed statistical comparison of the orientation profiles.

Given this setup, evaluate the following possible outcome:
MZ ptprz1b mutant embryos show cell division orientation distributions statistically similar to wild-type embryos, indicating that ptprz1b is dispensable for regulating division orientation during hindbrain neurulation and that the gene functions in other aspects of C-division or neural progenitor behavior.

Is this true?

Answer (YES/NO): NO